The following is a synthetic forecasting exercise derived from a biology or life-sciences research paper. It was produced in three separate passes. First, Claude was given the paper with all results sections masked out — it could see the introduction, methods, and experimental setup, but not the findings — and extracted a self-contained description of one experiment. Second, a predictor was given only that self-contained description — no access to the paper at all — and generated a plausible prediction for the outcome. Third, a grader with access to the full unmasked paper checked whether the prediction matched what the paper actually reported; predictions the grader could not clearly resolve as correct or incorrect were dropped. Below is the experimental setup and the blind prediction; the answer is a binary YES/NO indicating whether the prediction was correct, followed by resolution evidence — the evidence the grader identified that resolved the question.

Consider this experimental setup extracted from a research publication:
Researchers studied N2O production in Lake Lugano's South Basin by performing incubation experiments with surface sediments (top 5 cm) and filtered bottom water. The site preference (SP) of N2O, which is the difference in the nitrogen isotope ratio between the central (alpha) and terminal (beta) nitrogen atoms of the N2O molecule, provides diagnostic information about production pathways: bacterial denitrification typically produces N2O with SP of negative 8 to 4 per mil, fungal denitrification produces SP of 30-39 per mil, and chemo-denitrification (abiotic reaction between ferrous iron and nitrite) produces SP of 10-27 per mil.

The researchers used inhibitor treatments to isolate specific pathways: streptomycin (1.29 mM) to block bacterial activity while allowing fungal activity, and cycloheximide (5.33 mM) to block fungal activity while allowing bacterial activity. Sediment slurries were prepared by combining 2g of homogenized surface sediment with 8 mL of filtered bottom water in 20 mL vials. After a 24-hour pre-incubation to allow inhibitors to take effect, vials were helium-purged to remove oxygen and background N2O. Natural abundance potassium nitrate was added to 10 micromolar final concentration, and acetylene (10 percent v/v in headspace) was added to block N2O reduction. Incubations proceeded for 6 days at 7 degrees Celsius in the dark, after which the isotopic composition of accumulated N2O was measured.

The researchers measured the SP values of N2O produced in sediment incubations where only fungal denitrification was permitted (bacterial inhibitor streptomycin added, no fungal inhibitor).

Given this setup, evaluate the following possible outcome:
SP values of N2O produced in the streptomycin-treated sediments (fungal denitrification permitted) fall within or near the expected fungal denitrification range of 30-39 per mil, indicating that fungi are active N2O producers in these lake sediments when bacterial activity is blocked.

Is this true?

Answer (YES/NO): NO